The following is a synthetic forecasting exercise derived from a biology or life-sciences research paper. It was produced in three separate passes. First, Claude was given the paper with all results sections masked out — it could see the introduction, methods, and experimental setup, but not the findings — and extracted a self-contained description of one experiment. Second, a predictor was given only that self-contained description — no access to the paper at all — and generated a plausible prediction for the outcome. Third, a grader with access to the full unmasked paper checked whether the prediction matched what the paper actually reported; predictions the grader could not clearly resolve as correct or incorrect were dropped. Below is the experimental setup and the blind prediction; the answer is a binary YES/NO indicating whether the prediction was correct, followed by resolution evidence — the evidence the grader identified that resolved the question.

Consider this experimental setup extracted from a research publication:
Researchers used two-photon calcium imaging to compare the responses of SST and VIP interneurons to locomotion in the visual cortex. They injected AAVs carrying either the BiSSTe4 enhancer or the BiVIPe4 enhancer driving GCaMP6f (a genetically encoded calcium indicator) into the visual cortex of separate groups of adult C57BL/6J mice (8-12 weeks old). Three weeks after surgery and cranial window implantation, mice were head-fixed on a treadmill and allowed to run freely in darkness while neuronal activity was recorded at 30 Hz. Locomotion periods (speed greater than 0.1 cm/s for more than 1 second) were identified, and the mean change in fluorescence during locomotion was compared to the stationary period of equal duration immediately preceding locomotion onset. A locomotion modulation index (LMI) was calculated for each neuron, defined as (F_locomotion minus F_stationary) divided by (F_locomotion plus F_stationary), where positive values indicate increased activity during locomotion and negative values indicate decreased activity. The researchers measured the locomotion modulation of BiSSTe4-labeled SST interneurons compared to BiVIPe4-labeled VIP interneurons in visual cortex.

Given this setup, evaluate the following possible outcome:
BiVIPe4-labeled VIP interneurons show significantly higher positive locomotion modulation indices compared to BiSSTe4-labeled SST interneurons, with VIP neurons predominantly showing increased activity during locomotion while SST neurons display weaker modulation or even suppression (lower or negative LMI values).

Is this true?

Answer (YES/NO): YES